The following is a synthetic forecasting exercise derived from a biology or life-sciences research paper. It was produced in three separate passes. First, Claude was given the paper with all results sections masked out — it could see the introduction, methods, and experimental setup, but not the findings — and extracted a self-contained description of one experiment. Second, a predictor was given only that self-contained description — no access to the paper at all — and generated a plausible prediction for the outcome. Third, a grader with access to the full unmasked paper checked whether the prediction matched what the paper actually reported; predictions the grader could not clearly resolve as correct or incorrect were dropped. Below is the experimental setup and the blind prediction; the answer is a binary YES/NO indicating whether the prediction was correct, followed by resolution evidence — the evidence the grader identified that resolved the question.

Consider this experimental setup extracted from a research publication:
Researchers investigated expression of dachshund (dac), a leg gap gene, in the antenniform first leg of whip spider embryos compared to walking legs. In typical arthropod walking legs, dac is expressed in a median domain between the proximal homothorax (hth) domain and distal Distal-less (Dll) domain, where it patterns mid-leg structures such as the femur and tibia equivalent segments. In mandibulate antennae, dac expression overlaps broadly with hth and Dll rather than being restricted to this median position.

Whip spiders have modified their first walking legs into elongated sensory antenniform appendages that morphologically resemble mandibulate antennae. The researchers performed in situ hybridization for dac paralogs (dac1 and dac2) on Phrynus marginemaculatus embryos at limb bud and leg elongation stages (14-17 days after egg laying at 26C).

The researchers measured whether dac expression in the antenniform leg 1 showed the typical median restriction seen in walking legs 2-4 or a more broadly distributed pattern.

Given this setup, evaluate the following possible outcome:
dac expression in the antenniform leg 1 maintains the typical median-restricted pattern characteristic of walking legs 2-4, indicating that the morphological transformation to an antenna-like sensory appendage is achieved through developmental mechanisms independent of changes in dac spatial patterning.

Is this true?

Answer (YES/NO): YES